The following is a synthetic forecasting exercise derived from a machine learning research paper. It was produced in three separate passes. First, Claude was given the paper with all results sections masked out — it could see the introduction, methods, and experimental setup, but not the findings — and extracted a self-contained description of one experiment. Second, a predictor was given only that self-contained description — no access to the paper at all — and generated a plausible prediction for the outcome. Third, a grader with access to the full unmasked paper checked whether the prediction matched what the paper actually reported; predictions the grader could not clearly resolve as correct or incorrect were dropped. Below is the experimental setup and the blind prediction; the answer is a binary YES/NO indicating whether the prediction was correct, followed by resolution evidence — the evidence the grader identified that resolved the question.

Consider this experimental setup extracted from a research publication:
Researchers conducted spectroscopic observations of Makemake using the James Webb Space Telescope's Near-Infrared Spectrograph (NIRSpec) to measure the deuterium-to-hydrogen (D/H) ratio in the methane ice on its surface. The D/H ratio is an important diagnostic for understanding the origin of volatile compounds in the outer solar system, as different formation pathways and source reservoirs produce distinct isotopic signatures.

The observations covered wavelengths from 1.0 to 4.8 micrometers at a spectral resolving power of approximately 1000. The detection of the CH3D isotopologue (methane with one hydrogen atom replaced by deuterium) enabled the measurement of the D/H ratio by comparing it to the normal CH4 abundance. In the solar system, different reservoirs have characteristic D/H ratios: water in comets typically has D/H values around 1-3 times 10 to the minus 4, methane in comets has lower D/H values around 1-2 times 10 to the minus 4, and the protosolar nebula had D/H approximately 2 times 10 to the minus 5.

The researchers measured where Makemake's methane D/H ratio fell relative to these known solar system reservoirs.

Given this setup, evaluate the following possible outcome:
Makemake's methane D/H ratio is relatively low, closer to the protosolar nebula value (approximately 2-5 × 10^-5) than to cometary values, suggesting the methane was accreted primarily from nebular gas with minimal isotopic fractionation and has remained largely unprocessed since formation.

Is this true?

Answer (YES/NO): NO